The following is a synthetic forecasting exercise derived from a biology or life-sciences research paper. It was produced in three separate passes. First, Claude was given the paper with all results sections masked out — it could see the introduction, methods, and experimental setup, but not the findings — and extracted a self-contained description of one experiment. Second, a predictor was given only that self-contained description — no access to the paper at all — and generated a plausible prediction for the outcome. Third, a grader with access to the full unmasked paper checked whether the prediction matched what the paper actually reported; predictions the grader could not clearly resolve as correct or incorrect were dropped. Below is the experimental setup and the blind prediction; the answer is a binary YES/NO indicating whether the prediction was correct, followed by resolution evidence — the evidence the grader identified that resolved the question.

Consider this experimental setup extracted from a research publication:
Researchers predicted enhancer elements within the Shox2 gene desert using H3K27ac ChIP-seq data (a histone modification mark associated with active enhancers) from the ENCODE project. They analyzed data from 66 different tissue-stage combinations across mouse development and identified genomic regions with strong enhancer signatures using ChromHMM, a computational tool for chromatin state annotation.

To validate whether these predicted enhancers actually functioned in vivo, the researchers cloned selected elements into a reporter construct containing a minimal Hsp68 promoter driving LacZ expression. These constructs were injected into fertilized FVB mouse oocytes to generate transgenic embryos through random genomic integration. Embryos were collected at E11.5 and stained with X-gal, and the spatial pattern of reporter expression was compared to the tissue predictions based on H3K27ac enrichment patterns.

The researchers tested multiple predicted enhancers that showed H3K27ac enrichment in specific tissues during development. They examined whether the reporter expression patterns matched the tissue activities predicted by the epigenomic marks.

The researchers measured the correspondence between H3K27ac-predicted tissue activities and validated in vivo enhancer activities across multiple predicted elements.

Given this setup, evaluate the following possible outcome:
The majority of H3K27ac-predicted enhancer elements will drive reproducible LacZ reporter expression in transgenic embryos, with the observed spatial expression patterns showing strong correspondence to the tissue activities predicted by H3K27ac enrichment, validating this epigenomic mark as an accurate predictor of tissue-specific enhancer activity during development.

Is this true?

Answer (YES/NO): NO